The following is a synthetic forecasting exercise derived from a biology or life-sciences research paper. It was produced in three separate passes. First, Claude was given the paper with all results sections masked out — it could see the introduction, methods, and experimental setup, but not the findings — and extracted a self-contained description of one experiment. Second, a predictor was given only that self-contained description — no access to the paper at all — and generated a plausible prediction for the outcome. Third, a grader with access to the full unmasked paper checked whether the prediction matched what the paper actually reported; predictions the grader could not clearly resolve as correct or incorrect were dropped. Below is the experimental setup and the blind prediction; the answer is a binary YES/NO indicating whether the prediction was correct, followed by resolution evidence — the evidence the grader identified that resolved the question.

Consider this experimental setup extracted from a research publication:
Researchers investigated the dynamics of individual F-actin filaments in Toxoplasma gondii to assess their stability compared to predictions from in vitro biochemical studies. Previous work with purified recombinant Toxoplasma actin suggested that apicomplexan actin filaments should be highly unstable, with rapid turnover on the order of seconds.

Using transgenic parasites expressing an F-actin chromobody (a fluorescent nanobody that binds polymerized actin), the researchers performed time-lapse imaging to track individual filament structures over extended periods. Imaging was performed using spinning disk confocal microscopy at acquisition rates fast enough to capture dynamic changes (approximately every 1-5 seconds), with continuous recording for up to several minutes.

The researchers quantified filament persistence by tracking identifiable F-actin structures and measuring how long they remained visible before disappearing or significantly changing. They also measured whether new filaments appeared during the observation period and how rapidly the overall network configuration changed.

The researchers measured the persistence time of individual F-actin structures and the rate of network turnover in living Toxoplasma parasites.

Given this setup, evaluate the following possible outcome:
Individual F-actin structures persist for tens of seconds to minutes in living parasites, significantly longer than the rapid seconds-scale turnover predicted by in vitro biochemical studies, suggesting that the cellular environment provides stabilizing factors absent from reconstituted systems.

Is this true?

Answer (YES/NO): YES